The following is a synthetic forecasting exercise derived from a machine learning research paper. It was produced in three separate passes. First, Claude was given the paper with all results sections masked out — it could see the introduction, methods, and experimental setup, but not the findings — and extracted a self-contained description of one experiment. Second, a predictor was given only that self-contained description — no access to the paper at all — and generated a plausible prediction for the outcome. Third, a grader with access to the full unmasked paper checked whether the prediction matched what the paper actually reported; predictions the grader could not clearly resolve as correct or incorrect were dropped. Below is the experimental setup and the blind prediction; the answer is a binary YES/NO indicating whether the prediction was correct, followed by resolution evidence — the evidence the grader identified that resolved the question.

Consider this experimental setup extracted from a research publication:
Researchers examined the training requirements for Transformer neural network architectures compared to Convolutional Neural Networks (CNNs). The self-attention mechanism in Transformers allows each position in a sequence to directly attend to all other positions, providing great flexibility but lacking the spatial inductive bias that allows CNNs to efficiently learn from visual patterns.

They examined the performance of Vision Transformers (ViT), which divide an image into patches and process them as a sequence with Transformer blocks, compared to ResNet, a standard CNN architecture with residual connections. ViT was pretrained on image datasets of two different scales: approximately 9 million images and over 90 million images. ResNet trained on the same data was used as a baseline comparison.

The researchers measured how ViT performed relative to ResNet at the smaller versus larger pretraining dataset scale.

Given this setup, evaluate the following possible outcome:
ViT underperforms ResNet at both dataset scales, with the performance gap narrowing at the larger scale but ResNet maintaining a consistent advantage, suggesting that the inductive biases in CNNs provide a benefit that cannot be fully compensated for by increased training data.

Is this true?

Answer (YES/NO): NO